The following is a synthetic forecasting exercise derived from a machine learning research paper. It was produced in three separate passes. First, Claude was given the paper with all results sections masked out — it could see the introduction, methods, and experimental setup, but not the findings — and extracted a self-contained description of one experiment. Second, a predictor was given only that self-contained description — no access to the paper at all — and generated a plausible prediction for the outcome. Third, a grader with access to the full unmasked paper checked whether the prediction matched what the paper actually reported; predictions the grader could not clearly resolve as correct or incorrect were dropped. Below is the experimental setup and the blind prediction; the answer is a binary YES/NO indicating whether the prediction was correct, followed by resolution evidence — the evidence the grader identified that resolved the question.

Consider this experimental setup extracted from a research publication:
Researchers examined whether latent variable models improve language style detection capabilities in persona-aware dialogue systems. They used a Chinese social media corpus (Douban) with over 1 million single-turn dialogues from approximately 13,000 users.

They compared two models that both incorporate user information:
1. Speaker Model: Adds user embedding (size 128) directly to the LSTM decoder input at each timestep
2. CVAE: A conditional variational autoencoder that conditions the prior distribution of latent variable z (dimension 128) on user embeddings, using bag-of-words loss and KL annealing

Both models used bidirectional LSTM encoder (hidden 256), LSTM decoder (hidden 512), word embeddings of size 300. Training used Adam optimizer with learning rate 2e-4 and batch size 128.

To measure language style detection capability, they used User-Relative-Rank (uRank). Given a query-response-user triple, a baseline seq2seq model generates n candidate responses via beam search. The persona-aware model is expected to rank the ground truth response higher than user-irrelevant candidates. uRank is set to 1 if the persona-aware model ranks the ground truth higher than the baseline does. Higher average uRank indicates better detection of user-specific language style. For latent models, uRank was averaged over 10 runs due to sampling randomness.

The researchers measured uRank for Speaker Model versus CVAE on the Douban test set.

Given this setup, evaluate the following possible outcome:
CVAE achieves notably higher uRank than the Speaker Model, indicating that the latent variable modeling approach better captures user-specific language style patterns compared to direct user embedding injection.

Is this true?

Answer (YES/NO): YES